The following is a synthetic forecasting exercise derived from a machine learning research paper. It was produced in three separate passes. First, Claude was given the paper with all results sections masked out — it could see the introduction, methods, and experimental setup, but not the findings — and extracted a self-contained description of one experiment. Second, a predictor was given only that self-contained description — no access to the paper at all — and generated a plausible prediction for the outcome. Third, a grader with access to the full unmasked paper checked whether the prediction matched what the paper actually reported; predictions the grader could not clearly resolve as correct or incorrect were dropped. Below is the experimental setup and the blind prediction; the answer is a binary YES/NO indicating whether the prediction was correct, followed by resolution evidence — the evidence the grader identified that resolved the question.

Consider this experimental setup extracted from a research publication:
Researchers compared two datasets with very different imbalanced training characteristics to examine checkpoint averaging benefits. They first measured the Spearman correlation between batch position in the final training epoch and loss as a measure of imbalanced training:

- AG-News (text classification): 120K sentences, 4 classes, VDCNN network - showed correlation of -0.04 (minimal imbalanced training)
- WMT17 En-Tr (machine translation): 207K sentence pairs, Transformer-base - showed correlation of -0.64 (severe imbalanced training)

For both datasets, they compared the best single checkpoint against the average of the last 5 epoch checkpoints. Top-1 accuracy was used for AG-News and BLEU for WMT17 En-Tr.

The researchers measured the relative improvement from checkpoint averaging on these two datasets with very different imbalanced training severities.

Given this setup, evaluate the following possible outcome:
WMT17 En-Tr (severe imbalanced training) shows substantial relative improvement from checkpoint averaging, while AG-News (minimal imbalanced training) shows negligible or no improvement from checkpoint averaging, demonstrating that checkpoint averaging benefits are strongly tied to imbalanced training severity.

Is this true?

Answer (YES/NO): YES